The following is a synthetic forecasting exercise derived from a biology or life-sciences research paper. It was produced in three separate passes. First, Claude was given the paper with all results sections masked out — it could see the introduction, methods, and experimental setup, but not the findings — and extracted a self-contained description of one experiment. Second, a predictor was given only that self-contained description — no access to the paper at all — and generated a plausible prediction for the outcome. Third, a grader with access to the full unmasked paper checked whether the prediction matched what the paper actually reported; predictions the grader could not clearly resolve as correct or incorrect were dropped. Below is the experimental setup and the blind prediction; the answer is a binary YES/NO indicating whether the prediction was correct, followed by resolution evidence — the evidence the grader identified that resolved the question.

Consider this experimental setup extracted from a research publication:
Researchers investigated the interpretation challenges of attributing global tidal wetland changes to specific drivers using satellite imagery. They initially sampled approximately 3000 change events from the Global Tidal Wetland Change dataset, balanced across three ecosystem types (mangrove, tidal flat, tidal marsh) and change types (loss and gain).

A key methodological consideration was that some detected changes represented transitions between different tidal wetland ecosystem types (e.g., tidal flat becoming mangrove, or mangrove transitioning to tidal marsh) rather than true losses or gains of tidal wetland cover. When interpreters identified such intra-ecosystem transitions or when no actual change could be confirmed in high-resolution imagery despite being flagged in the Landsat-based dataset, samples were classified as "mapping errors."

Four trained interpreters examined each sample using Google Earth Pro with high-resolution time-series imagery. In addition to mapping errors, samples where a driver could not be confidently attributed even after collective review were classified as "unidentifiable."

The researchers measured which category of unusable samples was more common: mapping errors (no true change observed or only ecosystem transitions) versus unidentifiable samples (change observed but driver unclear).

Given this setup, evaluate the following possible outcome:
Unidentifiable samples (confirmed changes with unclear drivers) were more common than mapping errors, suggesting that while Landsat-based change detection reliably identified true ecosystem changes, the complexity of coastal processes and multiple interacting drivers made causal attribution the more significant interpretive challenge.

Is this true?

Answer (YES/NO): YES